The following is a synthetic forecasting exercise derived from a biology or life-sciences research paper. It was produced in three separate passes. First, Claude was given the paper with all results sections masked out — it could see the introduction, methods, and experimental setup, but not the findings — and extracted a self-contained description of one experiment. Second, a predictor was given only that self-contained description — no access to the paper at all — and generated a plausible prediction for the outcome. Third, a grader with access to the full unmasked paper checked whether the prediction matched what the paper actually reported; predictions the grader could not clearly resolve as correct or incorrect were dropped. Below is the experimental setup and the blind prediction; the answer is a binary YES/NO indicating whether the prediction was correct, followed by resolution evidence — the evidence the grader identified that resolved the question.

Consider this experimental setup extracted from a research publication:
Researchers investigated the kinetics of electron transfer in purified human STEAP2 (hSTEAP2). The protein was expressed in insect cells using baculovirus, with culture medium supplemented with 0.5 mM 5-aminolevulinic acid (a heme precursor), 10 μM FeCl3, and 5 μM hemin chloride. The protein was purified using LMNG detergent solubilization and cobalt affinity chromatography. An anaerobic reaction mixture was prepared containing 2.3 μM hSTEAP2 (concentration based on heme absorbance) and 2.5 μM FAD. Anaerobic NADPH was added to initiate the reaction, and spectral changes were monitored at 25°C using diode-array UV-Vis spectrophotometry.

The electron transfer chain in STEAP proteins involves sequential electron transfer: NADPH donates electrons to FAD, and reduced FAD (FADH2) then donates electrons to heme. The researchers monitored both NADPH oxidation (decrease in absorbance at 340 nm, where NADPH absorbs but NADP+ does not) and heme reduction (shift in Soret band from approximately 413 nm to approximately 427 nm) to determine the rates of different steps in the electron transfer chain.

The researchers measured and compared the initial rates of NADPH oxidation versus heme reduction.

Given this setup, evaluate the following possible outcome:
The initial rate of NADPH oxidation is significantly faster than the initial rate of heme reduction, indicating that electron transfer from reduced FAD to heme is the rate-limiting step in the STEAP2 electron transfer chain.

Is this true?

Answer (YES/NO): YES